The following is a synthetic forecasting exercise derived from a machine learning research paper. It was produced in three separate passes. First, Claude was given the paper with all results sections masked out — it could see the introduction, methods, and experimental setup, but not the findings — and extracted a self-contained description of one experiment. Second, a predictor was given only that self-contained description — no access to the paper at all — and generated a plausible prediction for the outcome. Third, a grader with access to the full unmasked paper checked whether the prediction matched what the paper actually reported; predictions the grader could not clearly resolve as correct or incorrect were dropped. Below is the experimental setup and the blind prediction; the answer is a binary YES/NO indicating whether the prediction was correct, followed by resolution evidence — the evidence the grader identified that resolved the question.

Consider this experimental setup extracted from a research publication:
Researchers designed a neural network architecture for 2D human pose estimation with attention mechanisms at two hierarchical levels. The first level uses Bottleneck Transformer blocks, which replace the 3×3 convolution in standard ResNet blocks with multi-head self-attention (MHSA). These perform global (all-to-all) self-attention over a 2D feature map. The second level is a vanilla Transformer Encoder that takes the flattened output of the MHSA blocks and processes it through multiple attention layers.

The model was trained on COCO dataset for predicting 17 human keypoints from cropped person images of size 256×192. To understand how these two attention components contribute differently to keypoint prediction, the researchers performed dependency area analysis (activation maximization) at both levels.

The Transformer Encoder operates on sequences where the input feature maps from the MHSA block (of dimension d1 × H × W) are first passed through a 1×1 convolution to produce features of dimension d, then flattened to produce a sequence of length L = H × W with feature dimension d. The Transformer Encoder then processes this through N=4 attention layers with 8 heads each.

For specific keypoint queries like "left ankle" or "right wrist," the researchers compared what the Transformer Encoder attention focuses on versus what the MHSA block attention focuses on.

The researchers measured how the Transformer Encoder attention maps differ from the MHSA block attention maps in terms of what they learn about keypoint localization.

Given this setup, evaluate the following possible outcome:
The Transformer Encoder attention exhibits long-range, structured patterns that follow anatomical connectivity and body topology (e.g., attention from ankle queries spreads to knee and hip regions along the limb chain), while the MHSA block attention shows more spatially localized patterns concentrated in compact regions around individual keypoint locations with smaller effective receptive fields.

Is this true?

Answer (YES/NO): NO